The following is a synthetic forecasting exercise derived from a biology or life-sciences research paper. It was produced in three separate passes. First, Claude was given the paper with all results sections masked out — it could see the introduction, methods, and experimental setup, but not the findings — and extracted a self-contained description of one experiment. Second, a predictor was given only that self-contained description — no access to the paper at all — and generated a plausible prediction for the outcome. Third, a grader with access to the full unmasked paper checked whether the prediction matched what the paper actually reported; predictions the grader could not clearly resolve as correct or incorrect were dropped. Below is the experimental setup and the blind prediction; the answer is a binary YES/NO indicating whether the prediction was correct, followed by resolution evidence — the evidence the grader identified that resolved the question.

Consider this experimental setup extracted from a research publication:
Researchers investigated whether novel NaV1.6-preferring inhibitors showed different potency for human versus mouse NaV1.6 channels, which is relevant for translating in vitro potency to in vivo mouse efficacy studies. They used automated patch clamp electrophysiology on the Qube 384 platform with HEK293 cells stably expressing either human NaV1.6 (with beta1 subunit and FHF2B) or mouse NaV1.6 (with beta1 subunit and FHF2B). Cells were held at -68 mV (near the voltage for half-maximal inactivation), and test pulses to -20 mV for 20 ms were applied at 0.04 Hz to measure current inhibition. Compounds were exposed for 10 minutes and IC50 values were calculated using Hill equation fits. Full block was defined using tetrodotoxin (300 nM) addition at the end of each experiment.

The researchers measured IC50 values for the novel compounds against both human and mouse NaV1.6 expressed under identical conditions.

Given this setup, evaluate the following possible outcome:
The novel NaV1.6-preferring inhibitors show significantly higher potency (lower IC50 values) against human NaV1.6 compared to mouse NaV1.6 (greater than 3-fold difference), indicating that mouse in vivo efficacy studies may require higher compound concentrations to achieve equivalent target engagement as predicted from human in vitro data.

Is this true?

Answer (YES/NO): NO